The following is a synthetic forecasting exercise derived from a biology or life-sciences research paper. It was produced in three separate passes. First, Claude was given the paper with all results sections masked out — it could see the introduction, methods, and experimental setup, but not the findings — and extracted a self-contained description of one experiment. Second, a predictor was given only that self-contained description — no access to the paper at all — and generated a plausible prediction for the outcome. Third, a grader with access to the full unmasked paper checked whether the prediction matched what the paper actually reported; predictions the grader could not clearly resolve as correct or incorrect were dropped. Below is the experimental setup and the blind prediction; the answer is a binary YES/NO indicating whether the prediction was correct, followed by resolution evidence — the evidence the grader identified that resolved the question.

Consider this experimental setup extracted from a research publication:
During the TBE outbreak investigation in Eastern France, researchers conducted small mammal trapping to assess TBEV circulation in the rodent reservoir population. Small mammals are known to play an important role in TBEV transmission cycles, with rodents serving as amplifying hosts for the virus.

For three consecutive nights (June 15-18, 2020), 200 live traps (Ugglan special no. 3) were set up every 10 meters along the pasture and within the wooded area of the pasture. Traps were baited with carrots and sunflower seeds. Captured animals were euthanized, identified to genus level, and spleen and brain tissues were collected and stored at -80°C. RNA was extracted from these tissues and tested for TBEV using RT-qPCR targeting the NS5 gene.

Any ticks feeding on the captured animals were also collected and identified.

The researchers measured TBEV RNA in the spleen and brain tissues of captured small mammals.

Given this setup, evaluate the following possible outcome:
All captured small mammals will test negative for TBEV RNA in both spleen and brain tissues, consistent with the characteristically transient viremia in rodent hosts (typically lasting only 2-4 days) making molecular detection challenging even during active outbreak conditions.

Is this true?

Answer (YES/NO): YES